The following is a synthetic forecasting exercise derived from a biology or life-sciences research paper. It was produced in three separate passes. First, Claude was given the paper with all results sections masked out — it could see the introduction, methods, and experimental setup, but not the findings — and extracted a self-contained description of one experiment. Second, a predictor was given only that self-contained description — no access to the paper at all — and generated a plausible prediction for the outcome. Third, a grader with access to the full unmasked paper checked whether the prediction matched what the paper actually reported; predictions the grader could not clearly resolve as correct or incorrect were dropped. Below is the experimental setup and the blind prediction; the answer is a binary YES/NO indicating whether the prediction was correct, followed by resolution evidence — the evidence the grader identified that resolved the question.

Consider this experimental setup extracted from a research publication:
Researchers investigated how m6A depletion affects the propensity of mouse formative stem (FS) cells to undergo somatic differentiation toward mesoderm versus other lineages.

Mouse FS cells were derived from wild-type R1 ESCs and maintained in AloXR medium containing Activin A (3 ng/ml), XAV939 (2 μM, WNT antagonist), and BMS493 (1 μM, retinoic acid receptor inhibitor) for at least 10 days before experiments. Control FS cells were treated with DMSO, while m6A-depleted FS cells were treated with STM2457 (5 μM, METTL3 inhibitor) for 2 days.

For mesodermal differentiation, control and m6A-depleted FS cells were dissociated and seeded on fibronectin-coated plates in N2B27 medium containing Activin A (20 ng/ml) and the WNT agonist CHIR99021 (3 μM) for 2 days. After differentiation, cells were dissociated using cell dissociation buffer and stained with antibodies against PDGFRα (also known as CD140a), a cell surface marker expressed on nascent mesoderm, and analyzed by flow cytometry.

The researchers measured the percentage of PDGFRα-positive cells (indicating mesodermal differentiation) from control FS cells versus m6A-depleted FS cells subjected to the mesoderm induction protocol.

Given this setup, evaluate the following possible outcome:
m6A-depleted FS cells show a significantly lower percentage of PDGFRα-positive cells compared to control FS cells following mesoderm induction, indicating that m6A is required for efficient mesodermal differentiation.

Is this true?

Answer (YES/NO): NO